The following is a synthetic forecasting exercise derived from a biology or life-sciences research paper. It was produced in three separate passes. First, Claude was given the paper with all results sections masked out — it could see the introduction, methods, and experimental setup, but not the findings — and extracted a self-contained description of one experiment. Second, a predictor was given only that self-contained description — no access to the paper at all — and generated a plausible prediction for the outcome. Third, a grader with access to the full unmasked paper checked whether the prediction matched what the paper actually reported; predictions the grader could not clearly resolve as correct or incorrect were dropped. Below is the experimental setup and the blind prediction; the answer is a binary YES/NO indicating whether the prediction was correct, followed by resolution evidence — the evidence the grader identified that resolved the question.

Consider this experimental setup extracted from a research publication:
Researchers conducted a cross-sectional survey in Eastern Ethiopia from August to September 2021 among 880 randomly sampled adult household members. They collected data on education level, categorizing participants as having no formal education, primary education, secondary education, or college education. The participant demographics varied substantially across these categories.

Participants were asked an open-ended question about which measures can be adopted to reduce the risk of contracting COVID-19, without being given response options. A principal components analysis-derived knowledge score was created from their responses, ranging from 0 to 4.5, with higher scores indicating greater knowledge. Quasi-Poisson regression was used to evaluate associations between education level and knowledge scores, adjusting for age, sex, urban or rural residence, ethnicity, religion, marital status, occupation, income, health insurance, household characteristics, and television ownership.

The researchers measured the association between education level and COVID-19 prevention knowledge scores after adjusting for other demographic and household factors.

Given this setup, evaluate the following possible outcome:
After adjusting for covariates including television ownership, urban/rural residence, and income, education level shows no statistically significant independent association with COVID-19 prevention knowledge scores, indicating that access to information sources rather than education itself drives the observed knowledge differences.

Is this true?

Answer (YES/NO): NO